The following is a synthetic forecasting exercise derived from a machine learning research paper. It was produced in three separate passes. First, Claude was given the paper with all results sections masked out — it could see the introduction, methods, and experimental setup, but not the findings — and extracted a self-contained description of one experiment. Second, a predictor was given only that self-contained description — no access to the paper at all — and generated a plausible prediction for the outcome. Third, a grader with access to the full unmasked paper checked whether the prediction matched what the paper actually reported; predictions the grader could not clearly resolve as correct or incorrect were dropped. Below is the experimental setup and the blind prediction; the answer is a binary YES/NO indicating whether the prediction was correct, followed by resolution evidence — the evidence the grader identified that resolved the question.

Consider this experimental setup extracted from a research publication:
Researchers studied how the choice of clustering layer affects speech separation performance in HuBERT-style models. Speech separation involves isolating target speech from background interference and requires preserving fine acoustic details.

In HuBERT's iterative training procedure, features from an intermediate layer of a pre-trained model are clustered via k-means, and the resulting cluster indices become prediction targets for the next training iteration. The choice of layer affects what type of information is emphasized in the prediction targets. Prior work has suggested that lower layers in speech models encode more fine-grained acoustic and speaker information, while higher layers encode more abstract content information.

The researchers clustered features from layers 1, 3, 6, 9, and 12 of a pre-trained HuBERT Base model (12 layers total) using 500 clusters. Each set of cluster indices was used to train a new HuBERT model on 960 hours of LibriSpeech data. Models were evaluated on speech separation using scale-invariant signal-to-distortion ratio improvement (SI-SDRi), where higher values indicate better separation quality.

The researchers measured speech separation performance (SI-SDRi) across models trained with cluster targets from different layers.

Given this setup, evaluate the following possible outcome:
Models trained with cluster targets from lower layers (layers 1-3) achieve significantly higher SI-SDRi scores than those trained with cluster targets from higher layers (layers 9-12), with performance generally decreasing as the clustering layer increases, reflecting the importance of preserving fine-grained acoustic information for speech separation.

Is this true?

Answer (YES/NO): NO